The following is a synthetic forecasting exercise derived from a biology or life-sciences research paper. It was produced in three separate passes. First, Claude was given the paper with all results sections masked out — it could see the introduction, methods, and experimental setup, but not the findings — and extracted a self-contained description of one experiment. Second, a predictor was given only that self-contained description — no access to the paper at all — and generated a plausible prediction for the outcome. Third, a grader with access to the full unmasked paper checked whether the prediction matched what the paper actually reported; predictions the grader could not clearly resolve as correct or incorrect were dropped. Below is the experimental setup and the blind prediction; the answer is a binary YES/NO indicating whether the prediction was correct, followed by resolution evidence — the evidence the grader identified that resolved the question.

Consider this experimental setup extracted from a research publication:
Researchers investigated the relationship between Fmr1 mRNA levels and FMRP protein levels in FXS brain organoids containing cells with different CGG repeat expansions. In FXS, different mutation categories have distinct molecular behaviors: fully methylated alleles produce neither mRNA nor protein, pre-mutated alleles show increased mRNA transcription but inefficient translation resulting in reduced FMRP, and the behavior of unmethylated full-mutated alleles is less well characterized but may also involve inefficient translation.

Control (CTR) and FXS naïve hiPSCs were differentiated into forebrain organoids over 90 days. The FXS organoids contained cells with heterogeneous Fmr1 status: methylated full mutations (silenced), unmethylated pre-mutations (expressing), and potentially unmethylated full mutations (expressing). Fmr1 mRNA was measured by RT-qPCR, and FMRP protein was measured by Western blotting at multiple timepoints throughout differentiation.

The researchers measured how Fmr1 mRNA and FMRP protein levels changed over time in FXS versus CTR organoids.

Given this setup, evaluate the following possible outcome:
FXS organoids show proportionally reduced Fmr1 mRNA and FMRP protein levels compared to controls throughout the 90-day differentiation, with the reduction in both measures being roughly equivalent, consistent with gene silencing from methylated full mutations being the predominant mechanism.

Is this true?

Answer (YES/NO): NO